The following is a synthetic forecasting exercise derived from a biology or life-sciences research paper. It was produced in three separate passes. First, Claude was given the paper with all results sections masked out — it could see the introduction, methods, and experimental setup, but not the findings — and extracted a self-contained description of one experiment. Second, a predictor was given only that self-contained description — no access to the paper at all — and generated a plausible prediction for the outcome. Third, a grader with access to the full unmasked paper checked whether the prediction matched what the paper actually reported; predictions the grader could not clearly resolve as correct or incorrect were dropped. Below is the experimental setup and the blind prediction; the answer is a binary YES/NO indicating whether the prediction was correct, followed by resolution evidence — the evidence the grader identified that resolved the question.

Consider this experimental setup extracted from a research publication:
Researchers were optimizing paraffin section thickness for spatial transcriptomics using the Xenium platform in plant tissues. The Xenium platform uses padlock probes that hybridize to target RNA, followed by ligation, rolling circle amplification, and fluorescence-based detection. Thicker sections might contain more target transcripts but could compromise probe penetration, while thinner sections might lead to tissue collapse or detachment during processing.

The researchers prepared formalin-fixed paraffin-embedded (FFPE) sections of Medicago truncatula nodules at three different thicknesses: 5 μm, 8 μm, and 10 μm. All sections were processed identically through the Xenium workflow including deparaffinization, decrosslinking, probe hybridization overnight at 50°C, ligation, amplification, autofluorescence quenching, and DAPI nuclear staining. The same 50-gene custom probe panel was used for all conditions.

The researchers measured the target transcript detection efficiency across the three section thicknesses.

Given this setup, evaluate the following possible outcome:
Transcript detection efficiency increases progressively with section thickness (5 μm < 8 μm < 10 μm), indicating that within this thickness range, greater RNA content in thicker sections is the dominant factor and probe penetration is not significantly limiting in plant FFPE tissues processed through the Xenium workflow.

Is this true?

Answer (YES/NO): NO